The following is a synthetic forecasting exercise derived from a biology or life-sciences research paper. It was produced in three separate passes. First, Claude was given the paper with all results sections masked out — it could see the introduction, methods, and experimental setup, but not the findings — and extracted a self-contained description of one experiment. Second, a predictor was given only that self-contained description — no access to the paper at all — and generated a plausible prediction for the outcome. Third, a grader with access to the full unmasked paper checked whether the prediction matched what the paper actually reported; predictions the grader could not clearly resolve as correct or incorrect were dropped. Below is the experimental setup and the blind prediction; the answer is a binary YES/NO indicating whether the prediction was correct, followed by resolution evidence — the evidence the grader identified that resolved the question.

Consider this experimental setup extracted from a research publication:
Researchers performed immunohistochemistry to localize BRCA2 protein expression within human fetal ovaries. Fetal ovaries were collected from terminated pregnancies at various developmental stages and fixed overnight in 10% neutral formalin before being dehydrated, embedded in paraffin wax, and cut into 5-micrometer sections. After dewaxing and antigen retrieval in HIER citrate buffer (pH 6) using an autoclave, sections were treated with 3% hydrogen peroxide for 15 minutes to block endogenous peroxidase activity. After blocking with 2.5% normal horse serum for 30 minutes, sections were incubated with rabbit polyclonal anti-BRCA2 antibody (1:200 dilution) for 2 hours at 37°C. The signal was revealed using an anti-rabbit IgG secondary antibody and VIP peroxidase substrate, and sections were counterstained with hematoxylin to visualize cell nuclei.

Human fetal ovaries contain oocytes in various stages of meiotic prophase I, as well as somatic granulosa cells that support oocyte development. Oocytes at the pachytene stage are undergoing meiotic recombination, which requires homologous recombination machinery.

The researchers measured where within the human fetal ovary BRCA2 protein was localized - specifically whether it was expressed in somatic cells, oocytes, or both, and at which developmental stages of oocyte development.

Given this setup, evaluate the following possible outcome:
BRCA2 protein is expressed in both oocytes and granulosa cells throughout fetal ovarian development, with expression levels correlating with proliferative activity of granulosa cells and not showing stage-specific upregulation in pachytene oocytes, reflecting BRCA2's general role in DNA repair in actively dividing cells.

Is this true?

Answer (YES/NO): NO